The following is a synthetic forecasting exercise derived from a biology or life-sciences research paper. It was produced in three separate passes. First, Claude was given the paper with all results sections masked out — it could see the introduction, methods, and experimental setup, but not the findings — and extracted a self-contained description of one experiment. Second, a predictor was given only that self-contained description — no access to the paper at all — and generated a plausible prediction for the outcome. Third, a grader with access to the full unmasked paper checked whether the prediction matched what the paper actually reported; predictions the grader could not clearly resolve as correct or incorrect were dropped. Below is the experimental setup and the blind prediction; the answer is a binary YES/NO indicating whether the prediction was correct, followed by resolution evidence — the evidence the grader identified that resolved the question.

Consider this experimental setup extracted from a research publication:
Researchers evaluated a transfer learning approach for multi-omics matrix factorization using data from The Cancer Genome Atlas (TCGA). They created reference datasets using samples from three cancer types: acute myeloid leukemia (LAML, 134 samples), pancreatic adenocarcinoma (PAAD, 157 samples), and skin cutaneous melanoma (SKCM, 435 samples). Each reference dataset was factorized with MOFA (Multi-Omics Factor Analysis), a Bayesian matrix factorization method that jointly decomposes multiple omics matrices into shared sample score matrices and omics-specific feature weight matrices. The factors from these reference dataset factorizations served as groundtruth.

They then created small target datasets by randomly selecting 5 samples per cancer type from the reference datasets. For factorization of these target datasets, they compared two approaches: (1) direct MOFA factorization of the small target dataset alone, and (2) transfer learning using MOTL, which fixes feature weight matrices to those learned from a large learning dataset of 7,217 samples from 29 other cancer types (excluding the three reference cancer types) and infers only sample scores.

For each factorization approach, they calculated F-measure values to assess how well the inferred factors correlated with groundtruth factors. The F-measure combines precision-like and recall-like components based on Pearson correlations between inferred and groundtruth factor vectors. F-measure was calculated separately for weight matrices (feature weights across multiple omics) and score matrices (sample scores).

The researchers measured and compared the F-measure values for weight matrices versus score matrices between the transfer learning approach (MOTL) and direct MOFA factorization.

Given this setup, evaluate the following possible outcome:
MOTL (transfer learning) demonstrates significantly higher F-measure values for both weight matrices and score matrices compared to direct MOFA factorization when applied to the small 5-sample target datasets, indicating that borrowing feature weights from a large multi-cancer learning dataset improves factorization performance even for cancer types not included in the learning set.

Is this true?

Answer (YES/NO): NO